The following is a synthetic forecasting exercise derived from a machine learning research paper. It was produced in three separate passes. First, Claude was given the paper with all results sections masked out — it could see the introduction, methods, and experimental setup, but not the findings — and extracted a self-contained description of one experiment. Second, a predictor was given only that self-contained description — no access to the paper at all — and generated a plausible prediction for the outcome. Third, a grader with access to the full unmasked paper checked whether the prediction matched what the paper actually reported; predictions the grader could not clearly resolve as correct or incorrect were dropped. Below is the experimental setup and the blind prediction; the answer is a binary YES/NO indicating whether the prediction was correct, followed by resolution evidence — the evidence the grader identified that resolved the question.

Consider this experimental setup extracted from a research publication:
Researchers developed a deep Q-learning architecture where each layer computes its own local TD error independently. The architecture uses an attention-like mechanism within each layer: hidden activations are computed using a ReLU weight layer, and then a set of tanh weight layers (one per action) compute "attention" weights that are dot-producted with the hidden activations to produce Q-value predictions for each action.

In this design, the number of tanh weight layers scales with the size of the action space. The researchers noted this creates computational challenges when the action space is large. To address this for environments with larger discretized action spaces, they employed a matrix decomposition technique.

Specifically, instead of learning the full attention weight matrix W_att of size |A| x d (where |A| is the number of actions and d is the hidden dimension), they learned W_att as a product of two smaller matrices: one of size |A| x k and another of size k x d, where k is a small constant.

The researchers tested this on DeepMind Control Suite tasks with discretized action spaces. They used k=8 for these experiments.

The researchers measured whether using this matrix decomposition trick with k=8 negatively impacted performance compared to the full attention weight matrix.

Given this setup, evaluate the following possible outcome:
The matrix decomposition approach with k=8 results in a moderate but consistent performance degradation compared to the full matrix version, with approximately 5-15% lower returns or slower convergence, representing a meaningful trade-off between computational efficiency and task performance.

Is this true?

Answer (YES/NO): NO